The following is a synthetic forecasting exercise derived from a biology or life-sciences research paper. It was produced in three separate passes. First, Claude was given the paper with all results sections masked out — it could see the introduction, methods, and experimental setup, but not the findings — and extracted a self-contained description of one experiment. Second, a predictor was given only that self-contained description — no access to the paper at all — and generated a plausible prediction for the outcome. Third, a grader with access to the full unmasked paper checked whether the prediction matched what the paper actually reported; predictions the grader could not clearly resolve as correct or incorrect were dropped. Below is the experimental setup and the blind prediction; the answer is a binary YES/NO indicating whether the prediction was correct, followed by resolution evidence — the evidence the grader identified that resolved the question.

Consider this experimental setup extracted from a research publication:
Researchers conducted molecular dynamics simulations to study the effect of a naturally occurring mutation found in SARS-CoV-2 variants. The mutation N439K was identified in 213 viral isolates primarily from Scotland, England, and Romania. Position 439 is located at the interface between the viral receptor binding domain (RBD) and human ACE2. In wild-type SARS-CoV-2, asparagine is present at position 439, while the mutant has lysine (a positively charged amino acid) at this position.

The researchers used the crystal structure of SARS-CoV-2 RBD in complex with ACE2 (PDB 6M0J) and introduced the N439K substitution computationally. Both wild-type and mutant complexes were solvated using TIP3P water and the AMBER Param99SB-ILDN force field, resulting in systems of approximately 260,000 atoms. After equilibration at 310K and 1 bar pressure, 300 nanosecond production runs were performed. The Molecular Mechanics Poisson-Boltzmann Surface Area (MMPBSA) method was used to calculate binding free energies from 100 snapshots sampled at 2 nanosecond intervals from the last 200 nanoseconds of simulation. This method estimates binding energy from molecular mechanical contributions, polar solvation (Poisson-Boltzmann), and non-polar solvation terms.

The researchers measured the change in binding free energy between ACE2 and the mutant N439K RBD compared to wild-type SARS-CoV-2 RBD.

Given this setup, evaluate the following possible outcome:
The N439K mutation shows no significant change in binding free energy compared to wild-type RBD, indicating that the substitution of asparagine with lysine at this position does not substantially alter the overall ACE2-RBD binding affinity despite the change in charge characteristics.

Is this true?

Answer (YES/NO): YES